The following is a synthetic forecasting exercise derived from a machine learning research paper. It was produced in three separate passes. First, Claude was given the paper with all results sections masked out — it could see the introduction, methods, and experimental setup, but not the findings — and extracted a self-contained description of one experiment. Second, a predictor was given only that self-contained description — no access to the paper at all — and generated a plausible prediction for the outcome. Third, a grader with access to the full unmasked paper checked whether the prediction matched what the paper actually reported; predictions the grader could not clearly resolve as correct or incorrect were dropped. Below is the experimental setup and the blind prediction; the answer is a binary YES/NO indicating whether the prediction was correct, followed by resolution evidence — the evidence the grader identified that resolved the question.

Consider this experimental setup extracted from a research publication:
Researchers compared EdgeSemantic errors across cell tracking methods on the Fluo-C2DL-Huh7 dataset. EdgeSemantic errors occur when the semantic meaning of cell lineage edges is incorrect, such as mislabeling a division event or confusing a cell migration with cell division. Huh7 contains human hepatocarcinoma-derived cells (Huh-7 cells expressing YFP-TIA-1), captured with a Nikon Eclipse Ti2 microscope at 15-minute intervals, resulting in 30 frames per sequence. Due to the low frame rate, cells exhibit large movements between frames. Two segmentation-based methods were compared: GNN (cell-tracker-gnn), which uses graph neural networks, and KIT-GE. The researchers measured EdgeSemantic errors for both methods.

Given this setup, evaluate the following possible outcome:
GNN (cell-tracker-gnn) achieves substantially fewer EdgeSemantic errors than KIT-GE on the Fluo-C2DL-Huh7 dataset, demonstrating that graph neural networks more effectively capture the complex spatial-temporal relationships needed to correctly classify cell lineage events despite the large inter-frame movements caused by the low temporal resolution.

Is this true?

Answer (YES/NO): NO